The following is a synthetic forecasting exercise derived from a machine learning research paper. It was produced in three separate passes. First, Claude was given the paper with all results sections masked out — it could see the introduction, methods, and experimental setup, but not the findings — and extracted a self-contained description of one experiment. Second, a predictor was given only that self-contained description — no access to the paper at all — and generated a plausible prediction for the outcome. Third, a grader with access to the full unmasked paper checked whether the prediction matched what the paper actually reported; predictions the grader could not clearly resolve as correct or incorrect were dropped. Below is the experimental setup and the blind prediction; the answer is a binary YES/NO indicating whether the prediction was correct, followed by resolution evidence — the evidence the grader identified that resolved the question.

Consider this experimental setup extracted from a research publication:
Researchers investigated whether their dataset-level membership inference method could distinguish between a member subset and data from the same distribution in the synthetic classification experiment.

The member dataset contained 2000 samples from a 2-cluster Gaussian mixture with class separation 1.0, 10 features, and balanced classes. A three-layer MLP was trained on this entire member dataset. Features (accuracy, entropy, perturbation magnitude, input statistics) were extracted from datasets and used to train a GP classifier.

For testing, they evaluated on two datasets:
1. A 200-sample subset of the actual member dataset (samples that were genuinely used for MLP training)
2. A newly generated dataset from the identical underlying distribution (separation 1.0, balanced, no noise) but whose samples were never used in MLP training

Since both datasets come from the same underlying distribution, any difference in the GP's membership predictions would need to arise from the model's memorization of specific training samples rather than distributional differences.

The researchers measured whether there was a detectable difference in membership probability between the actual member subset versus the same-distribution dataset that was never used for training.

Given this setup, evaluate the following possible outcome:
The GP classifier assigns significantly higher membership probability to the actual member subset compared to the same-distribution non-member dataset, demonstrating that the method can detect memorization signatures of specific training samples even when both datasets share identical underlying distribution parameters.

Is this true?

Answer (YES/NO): NO